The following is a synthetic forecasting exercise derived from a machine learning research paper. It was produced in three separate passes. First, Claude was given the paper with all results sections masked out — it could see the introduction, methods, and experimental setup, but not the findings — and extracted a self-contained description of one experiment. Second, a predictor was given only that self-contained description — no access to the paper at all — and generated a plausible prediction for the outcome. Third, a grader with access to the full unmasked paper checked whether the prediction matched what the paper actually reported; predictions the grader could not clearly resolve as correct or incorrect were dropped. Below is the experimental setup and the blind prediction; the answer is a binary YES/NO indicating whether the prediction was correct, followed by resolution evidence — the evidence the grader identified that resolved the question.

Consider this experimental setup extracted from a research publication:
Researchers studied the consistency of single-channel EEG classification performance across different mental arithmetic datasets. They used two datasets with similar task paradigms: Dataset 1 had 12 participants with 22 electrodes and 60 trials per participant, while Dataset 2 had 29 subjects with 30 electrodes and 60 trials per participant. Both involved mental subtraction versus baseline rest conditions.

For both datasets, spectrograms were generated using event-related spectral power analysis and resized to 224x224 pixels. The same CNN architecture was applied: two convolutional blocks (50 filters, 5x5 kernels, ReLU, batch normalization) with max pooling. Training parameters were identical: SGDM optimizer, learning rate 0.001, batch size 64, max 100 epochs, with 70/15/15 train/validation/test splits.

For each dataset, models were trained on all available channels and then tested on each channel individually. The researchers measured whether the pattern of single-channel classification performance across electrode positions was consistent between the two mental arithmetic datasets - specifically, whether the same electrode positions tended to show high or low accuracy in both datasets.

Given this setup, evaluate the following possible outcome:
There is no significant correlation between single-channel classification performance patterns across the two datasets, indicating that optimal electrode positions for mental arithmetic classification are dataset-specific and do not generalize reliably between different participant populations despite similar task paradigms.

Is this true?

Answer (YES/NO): NO